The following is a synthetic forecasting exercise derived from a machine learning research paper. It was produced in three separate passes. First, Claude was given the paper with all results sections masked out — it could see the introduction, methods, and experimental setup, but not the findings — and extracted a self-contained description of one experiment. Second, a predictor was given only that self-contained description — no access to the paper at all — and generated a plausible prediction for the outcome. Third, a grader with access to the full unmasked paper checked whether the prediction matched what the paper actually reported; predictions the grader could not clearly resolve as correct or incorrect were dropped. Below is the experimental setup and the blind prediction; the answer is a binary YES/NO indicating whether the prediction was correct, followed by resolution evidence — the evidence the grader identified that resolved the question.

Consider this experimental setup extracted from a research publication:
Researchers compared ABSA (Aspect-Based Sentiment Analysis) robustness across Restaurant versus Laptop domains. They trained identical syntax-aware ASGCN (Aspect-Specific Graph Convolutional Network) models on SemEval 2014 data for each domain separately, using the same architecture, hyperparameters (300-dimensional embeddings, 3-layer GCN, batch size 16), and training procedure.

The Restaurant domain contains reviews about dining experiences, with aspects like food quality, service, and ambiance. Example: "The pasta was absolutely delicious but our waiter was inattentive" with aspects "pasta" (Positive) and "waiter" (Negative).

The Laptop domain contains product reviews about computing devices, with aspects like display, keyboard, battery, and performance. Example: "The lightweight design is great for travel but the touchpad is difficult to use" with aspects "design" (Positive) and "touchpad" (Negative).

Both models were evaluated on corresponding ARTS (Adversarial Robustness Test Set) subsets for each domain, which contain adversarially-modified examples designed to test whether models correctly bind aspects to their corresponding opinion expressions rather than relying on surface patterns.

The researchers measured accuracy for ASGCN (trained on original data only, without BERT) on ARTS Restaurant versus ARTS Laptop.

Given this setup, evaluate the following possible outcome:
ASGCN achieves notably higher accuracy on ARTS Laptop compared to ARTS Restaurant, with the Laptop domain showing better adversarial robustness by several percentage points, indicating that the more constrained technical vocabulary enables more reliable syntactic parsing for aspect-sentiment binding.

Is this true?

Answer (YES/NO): YES